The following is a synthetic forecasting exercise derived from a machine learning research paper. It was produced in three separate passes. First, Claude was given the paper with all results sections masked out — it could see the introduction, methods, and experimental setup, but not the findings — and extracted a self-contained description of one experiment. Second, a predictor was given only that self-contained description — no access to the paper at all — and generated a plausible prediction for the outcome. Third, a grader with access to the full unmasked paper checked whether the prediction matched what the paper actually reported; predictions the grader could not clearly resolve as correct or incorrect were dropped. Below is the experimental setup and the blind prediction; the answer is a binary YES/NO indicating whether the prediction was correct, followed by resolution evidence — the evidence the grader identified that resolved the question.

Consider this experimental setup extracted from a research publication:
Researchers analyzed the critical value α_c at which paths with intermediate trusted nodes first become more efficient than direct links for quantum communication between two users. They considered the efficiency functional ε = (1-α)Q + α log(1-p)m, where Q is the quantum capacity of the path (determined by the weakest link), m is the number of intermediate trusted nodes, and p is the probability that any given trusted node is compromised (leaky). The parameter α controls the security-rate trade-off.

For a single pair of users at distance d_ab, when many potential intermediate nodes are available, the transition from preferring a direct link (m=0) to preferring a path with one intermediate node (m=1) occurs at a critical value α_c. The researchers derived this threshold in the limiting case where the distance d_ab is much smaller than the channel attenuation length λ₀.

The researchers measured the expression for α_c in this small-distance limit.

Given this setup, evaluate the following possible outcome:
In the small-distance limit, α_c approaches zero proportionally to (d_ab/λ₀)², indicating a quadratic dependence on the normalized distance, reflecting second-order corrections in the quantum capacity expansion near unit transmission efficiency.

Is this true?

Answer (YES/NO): NO